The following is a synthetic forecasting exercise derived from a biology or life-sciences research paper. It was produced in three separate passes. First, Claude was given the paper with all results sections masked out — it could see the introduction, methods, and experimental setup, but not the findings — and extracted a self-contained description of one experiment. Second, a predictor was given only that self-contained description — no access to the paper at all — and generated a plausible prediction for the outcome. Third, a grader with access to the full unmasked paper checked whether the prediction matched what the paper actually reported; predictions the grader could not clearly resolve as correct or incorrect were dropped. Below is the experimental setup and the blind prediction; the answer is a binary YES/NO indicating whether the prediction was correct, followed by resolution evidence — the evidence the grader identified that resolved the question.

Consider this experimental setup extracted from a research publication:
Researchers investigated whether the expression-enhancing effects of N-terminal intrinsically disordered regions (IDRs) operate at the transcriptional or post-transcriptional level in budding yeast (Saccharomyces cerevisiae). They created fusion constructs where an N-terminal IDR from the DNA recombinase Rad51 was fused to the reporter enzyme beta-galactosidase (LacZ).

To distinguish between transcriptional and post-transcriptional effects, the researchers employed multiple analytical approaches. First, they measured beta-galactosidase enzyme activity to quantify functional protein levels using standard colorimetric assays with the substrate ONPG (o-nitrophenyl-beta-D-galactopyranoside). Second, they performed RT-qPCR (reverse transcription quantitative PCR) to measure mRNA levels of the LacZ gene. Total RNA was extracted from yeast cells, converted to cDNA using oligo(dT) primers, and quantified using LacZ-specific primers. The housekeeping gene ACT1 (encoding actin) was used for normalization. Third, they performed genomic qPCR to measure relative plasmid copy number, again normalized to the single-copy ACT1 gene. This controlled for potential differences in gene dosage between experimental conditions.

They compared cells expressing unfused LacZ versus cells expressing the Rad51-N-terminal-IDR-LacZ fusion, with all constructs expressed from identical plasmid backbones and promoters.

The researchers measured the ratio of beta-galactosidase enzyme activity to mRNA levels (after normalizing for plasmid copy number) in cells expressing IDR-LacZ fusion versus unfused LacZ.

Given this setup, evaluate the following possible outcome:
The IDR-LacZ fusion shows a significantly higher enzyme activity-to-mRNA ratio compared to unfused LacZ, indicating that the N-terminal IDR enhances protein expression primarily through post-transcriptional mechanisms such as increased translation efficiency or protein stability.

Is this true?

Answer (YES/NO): YES